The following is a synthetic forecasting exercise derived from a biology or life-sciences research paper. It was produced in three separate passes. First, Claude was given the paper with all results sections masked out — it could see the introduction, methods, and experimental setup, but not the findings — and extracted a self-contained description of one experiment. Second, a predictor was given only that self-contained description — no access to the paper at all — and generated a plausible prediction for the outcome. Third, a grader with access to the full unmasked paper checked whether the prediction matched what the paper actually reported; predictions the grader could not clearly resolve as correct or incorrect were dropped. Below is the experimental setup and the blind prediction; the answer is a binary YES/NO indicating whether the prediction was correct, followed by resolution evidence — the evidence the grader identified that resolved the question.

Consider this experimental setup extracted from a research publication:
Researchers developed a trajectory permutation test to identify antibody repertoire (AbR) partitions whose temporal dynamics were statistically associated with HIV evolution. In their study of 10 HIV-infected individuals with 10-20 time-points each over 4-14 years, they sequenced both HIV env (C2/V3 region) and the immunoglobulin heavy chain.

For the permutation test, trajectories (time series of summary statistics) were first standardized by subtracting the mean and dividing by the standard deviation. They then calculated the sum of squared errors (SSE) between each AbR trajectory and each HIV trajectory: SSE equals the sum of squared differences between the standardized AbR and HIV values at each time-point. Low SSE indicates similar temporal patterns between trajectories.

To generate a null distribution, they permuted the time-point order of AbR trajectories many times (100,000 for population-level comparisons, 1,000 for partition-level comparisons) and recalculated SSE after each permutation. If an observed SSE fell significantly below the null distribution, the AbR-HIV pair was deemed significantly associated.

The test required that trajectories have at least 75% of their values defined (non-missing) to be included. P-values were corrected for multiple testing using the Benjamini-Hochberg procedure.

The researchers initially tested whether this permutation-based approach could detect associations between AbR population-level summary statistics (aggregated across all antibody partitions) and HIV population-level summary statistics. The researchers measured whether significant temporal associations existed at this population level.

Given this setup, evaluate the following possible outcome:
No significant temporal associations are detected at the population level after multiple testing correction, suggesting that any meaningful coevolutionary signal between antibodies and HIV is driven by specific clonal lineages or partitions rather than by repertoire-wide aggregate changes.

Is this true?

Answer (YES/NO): NO